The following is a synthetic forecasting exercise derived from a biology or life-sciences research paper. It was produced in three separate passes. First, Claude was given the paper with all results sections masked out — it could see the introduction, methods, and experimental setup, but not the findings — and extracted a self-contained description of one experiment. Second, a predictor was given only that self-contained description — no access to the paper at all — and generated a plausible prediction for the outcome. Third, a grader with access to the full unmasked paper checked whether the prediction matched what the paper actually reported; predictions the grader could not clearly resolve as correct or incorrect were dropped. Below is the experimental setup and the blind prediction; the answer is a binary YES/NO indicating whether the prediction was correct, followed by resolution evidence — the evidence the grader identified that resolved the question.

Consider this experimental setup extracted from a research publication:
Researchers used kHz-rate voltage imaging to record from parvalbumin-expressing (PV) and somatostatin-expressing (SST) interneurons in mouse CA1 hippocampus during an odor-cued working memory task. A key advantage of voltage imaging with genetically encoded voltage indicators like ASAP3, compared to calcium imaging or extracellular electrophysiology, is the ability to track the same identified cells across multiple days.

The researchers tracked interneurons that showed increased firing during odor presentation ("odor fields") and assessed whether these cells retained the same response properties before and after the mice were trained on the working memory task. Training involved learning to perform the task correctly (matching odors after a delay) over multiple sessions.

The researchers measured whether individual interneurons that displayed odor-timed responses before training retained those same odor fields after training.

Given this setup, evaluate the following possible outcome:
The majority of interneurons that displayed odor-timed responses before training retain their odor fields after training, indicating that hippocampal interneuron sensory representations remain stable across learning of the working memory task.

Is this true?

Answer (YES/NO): NO